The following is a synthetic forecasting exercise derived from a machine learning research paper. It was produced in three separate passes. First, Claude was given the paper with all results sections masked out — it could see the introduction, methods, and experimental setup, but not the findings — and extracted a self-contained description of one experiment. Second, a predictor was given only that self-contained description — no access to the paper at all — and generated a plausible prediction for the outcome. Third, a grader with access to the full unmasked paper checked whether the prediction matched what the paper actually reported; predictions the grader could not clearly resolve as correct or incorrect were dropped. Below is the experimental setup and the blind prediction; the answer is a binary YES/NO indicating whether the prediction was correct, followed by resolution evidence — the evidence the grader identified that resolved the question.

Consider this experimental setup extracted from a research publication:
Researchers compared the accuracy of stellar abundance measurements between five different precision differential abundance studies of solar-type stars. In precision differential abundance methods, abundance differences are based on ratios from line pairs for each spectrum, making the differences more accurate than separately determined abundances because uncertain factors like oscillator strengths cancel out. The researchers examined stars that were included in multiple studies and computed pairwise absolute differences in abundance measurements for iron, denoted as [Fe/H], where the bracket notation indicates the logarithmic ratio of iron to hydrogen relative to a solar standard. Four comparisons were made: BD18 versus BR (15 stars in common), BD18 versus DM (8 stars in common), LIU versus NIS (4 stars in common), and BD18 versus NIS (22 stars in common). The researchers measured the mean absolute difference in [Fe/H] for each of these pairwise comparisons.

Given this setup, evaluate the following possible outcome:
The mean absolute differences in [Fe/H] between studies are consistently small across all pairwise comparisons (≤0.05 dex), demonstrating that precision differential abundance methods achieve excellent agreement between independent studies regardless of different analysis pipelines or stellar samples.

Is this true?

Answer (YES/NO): NO